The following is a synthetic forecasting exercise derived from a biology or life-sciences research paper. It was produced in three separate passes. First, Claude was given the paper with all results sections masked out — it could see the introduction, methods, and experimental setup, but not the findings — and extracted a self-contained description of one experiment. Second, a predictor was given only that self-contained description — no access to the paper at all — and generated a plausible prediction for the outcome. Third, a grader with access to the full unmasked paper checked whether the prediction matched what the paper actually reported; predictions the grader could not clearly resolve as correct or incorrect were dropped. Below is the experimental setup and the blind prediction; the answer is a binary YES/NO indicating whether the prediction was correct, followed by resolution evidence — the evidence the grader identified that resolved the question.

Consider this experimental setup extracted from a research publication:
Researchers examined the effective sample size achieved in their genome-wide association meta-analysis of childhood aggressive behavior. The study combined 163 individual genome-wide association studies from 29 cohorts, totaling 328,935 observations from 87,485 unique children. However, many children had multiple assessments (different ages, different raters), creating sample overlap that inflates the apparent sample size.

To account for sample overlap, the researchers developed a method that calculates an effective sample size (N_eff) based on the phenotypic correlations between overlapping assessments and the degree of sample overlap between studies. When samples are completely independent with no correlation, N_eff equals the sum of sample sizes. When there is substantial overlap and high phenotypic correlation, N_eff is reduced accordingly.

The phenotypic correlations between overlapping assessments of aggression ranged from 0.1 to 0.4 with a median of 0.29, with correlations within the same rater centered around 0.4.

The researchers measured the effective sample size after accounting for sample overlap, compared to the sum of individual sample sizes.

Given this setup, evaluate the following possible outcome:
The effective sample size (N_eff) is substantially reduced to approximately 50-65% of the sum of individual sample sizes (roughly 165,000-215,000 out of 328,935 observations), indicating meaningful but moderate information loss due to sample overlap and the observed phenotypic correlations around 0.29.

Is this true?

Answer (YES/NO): NO